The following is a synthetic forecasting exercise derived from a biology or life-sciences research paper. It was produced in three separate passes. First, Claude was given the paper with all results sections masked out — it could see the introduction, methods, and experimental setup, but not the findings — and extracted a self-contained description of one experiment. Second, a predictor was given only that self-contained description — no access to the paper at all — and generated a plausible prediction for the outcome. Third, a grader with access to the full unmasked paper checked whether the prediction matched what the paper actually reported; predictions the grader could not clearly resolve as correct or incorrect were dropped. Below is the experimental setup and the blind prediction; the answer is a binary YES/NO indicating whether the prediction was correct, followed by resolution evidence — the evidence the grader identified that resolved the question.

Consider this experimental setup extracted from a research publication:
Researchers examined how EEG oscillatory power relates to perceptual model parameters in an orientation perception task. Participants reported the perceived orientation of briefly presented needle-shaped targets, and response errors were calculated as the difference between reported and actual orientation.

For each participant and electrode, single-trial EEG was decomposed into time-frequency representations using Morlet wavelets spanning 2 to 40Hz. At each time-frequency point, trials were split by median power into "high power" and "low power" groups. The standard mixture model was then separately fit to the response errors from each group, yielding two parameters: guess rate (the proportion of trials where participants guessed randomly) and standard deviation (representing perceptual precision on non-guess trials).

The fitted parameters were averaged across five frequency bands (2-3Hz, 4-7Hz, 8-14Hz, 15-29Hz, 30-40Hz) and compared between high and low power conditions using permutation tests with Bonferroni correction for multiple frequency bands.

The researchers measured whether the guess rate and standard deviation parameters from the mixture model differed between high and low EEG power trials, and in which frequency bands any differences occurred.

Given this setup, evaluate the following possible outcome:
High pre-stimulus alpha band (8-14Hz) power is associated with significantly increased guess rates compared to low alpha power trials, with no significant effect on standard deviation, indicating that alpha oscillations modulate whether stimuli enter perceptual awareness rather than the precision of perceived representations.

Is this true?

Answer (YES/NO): NO